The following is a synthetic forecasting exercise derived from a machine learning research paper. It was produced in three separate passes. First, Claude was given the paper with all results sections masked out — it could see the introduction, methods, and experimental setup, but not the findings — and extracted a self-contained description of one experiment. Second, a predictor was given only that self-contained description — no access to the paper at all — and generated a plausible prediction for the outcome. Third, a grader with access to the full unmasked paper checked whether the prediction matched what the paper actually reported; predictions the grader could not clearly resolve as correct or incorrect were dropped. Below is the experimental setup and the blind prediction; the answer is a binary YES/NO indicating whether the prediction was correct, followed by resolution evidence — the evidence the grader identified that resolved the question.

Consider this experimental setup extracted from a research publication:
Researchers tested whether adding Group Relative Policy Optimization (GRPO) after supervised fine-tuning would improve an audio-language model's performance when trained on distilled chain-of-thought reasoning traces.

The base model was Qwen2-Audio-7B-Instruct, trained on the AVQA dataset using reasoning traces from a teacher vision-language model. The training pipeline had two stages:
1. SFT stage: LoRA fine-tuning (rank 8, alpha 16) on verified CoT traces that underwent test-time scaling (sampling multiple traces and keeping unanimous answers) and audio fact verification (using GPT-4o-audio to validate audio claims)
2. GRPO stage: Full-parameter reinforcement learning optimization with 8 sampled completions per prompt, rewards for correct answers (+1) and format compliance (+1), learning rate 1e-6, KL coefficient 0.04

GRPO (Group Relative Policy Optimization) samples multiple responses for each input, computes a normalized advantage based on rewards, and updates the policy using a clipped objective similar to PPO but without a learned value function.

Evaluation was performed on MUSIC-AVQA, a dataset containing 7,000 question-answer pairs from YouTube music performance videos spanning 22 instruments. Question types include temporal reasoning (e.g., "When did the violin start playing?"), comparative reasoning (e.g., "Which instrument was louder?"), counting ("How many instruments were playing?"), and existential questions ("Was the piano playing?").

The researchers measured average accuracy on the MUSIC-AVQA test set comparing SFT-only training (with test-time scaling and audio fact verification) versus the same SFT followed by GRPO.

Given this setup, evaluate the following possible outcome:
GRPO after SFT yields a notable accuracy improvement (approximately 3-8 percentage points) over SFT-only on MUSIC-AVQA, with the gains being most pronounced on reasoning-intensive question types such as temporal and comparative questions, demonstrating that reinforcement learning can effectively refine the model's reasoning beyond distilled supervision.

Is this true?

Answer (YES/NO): NO